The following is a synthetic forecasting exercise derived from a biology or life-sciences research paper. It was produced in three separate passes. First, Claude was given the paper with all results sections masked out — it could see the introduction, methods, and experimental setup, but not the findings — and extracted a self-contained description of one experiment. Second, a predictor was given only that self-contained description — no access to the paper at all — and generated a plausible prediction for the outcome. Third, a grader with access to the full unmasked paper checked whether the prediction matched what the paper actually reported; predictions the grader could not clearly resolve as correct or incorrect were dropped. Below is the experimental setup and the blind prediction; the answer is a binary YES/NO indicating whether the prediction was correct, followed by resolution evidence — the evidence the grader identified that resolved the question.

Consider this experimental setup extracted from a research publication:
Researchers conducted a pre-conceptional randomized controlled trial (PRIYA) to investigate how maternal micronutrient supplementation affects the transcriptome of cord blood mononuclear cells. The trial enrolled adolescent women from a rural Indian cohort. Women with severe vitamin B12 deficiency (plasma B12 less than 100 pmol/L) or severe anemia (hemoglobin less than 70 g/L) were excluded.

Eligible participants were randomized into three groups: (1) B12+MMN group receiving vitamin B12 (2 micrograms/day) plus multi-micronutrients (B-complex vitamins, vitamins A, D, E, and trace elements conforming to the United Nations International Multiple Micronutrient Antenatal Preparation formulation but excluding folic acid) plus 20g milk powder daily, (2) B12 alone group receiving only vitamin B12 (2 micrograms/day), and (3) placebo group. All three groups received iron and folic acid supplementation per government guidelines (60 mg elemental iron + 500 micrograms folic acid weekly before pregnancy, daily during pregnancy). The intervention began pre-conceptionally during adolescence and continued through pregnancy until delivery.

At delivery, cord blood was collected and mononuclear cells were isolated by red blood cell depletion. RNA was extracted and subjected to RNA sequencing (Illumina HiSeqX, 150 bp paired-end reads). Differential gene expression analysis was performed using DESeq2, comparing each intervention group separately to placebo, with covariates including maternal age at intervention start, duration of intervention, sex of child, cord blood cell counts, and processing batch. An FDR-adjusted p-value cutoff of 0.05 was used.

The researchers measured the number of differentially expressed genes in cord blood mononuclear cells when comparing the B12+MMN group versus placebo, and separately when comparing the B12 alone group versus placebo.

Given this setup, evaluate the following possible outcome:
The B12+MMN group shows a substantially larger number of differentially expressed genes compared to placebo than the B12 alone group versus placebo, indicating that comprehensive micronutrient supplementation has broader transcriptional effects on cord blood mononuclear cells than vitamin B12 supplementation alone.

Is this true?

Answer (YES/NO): YES